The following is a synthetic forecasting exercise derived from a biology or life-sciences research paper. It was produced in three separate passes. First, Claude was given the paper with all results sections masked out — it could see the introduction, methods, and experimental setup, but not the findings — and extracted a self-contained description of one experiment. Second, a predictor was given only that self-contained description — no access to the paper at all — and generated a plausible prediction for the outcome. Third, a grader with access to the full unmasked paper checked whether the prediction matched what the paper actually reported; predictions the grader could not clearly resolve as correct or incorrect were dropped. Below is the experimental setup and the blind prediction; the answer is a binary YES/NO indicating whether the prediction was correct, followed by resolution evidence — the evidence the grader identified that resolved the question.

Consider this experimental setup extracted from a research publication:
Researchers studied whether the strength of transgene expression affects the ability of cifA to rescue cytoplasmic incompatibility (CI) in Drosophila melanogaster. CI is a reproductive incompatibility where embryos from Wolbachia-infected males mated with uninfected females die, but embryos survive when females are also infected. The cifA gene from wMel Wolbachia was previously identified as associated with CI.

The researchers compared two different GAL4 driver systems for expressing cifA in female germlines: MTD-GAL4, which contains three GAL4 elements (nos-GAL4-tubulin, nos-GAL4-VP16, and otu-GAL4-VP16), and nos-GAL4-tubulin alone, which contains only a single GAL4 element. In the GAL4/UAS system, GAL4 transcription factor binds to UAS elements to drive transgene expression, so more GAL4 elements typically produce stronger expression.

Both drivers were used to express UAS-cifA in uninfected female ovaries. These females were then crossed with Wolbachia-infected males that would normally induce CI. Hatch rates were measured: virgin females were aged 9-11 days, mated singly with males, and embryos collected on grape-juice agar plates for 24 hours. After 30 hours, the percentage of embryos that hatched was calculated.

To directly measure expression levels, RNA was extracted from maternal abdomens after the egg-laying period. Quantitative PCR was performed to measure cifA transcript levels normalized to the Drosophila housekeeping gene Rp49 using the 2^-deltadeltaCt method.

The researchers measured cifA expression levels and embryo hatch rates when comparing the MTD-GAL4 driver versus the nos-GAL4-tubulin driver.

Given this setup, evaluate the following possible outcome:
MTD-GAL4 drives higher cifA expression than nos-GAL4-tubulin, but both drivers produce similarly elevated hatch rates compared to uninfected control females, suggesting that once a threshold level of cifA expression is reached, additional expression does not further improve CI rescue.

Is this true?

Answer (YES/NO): NO